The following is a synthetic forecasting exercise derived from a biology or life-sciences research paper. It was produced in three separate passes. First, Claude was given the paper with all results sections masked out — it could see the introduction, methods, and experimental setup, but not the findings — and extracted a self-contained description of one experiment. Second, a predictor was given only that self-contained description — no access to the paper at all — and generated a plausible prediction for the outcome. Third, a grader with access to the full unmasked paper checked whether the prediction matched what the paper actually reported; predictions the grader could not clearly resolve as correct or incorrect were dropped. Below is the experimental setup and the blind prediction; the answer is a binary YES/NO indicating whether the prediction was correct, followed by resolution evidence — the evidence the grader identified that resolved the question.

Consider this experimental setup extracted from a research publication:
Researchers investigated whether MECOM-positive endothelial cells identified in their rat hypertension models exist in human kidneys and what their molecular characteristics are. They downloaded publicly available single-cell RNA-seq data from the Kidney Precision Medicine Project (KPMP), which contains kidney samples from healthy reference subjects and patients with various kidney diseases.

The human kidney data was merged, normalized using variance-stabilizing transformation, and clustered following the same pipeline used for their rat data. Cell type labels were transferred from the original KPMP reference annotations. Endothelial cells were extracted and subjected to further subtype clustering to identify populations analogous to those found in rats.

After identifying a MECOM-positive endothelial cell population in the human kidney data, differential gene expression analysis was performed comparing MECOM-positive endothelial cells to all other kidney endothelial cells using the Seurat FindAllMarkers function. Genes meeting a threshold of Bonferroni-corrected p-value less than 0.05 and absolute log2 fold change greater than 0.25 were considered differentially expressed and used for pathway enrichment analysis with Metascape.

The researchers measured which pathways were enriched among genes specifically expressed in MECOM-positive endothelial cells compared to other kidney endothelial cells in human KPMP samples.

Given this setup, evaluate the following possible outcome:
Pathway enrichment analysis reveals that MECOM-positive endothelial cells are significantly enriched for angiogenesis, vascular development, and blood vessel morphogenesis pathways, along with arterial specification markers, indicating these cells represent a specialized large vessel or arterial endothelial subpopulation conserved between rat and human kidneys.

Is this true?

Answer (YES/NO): NO